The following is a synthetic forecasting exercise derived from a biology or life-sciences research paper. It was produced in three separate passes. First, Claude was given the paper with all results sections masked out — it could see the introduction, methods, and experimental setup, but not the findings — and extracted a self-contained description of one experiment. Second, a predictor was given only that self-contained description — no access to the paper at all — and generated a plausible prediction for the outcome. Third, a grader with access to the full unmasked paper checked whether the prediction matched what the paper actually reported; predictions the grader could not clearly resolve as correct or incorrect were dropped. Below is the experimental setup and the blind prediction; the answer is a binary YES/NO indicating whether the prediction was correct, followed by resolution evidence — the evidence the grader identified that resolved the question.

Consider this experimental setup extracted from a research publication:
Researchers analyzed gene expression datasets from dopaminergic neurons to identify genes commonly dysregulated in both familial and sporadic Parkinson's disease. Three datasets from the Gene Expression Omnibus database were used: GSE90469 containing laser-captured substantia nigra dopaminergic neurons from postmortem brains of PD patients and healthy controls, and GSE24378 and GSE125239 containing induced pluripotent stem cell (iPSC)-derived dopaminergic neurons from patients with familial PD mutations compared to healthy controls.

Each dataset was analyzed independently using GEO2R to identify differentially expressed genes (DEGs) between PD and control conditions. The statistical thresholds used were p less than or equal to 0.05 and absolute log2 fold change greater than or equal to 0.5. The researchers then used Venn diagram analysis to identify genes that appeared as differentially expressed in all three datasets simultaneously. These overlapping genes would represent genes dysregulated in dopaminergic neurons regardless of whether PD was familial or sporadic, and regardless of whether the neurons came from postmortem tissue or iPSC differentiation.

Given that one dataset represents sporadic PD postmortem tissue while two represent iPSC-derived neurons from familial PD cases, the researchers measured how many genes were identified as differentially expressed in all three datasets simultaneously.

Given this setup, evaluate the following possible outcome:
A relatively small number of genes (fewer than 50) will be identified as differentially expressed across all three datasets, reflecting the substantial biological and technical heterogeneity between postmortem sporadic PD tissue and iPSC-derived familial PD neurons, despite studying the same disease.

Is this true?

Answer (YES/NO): YES